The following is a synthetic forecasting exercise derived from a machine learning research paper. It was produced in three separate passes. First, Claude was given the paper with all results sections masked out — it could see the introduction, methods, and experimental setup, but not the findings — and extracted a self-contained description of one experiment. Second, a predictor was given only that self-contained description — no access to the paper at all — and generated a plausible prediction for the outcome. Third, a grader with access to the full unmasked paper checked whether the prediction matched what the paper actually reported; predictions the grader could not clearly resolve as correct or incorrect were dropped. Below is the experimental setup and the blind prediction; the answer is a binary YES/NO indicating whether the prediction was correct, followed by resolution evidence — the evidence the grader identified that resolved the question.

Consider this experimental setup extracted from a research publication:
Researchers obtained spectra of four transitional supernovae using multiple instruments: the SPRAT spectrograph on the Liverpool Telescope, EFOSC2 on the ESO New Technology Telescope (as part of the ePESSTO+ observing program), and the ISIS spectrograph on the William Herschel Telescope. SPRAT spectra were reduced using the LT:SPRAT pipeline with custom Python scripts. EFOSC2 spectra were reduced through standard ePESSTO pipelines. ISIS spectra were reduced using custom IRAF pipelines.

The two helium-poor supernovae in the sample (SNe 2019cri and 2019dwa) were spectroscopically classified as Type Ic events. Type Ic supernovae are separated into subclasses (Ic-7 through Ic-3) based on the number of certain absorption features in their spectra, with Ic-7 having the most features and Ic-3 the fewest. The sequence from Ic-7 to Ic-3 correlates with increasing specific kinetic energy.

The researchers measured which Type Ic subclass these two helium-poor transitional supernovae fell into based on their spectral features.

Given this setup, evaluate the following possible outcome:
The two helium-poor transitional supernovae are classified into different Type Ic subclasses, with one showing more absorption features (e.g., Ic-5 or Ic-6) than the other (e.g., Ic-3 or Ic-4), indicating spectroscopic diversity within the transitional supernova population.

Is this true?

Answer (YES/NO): NO